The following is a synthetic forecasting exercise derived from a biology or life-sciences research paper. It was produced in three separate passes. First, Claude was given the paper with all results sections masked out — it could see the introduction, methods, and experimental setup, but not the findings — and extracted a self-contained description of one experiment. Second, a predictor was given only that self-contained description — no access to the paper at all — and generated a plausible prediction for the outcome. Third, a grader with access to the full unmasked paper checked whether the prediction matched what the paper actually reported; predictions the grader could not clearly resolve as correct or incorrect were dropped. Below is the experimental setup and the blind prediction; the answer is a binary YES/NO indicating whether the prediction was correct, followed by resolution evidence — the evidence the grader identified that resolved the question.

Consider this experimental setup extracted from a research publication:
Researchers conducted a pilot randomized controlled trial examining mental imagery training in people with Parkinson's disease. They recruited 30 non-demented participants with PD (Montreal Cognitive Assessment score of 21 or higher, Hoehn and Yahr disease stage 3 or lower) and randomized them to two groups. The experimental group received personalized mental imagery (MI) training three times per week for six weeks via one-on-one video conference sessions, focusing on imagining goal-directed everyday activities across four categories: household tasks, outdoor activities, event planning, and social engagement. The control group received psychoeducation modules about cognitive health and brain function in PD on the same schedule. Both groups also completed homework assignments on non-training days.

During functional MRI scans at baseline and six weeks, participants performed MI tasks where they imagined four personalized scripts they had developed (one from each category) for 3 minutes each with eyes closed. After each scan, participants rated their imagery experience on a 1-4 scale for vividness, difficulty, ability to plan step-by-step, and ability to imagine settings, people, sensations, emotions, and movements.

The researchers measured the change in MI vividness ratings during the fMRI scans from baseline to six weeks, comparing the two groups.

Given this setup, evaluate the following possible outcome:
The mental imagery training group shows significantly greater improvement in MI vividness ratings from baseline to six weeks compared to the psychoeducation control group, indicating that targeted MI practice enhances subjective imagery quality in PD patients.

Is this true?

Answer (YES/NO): YES